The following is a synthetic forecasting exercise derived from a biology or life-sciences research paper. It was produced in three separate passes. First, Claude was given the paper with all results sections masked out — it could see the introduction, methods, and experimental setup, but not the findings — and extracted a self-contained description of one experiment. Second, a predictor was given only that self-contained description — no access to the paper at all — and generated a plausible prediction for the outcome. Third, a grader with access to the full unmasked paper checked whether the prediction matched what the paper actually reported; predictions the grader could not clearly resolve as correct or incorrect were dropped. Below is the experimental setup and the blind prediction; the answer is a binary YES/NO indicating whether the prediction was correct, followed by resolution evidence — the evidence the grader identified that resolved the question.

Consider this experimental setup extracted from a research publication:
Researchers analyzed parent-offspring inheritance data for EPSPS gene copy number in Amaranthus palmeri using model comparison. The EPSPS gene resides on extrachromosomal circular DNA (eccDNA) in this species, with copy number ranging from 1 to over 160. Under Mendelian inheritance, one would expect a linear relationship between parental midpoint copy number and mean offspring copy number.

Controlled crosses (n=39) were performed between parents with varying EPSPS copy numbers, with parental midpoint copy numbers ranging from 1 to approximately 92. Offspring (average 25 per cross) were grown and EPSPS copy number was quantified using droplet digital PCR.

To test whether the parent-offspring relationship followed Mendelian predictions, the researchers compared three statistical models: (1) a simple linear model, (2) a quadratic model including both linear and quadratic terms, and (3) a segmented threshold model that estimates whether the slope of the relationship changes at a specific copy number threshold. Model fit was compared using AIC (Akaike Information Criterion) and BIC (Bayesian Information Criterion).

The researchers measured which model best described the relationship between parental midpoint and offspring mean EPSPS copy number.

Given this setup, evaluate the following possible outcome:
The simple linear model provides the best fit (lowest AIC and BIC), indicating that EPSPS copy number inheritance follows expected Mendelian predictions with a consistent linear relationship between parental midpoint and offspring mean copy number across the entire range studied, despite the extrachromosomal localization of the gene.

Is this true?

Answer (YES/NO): NO